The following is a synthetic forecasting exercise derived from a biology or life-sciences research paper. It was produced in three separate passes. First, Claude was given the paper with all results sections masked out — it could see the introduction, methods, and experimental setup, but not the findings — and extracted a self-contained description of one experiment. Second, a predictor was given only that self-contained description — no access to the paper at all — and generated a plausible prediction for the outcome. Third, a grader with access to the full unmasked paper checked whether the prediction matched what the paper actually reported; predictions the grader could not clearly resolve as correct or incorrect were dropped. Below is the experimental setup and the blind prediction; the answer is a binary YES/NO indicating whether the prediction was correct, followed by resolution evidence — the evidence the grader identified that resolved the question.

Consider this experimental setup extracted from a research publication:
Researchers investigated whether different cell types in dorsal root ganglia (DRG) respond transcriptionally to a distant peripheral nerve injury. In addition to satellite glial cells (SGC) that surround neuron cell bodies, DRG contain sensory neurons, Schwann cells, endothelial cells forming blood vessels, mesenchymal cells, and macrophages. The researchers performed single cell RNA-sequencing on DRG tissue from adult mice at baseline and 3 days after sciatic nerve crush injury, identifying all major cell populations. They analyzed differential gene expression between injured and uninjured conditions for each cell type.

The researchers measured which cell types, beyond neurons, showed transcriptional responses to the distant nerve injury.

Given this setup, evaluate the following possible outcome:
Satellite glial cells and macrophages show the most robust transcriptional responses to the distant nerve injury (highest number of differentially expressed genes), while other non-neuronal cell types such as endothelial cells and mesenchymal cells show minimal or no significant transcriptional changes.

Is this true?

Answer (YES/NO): NO